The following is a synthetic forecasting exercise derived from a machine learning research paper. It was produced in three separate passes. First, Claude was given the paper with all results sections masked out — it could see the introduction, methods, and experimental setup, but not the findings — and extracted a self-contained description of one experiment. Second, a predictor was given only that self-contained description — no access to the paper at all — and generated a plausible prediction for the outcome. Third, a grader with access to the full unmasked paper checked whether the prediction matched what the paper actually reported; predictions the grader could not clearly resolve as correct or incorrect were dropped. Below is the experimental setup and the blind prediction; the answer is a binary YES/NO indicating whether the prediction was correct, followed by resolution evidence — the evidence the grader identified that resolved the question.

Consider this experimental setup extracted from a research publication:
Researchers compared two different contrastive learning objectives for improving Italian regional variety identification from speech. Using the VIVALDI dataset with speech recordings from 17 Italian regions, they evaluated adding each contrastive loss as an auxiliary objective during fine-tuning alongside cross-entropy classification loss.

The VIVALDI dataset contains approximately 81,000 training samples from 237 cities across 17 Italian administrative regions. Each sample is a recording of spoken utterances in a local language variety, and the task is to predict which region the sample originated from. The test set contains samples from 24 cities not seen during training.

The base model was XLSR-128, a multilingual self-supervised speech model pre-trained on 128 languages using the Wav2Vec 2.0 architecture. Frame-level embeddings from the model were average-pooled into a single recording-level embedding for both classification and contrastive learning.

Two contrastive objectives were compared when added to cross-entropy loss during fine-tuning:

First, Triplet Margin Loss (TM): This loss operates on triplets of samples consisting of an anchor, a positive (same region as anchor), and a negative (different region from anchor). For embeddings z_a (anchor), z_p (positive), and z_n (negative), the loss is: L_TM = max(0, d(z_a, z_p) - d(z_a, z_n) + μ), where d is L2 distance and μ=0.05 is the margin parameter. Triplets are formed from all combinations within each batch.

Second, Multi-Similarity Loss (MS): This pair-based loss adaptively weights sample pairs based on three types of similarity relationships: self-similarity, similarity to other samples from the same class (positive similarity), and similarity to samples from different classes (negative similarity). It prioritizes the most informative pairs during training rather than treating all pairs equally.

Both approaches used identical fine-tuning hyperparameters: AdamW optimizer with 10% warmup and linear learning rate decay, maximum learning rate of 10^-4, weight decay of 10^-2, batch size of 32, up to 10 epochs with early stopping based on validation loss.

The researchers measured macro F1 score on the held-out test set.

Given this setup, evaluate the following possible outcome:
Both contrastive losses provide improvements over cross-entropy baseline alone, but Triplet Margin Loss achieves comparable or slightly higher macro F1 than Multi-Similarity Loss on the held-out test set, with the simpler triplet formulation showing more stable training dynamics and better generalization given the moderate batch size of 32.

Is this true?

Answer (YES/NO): NO